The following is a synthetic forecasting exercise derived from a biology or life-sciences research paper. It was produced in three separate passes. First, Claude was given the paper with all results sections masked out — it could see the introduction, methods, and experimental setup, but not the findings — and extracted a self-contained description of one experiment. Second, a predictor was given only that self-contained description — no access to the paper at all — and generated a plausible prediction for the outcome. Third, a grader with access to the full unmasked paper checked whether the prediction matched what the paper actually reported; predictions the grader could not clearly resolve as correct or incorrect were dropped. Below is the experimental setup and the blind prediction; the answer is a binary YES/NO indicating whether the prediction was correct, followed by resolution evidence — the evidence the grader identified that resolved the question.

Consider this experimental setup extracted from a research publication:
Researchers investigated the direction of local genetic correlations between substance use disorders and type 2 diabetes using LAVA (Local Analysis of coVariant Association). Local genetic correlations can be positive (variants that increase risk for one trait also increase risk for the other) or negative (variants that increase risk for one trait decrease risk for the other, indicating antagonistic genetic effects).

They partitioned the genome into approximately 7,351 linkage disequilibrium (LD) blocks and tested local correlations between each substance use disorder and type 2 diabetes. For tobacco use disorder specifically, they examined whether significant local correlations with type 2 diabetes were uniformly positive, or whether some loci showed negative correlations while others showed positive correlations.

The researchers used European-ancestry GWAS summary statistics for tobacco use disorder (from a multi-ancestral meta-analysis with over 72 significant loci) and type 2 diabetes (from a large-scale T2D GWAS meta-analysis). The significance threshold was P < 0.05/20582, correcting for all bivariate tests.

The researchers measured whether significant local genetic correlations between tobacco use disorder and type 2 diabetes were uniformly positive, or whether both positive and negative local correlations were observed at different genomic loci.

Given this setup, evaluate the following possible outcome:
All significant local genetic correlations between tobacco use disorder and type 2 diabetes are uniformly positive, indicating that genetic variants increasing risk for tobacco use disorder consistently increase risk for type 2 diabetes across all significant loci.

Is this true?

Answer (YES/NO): YES